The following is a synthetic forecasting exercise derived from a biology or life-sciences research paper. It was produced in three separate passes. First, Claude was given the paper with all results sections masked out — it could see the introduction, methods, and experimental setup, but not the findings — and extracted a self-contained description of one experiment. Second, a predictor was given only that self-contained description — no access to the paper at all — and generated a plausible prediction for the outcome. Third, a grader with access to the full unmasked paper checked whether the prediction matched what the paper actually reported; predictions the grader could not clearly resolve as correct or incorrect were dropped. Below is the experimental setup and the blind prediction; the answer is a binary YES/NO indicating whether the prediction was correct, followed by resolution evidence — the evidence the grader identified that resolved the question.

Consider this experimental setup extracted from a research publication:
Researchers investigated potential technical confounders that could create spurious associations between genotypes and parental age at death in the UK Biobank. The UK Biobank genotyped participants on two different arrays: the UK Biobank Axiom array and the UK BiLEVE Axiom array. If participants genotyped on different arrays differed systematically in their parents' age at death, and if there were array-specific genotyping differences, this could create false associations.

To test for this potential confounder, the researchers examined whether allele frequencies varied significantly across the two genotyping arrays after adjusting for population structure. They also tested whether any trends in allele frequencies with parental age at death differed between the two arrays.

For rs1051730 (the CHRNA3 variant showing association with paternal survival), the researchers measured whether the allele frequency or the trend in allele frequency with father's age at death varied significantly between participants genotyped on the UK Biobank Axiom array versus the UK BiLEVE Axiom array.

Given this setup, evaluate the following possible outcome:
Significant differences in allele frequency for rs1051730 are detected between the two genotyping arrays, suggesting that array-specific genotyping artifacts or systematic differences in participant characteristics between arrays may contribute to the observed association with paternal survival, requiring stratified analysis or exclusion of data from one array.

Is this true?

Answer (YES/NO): NO